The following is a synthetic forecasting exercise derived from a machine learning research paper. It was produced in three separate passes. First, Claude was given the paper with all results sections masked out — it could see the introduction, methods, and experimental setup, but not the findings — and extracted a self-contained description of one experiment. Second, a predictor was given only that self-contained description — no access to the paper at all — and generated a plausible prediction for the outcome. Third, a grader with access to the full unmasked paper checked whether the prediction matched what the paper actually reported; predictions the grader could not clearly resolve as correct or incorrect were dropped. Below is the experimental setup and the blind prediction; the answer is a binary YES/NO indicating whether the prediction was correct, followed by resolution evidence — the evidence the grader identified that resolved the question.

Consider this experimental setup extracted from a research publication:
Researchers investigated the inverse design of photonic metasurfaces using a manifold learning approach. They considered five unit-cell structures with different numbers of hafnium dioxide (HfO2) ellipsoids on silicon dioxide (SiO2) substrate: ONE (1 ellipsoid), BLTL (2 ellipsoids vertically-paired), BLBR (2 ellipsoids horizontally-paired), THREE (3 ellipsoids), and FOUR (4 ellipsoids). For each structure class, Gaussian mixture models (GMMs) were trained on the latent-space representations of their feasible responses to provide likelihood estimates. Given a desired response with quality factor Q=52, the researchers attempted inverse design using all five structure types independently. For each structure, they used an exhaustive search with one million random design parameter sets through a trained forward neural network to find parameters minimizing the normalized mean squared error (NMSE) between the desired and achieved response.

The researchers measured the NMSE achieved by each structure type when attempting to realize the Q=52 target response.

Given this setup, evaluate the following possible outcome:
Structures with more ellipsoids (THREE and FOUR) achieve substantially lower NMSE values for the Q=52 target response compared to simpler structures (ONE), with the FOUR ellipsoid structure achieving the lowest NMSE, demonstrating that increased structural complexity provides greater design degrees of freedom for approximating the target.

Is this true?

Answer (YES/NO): YES